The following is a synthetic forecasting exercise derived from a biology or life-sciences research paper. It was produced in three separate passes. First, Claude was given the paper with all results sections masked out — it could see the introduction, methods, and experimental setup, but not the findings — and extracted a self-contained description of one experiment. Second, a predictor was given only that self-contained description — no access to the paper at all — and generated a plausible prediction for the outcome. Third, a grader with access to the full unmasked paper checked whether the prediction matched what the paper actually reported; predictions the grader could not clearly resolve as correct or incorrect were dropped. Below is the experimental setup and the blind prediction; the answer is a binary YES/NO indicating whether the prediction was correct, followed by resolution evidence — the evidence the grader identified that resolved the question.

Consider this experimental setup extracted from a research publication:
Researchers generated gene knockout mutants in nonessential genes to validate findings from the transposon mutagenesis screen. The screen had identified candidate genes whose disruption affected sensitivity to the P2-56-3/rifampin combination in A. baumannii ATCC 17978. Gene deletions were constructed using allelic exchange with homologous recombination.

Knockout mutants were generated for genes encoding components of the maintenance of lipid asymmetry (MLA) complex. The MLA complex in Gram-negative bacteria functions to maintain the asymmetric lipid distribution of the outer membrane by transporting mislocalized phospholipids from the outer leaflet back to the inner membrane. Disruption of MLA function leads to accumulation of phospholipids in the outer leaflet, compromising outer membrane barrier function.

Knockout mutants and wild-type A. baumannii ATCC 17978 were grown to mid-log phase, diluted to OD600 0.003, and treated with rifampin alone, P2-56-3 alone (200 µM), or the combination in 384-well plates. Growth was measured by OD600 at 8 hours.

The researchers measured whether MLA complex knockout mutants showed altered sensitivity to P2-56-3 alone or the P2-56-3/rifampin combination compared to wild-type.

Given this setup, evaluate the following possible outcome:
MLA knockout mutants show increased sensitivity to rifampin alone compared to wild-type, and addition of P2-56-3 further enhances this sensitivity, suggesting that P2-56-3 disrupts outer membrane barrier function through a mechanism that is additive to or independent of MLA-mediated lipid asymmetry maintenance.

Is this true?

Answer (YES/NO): YES